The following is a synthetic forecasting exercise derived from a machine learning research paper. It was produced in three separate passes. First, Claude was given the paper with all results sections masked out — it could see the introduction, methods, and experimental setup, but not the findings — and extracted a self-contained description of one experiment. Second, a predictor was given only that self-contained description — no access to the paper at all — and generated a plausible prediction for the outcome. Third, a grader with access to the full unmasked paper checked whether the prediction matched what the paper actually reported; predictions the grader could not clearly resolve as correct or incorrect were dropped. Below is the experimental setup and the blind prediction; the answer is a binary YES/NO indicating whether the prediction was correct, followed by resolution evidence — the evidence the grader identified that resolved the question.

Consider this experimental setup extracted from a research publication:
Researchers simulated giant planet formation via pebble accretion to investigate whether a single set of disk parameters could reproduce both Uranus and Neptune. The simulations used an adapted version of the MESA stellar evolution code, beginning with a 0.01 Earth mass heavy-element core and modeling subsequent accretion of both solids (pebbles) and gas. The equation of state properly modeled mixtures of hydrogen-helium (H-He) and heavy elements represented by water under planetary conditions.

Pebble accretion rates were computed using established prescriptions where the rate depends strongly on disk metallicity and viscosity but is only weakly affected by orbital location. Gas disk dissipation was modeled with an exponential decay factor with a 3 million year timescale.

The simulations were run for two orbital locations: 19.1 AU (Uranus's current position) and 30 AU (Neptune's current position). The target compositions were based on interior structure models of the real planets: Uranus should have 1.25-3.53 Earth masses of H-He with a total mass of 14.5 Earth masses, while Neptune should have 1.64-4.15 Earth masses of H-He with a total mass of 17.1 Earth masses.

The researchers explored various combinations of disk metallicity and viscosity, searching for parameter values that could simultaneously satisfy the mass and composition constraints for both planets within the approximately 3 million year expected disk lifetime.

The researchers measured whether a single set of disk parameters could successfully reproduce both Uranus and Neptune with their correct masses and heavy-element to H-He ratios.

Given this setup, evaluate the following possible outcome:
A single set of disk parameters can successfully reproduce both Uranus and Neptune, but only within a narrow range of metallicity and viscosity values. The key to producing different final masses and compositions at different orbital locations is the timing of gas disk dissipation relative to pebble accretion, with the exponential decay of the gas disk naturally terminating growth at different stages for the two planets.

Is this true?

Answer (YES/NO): NO